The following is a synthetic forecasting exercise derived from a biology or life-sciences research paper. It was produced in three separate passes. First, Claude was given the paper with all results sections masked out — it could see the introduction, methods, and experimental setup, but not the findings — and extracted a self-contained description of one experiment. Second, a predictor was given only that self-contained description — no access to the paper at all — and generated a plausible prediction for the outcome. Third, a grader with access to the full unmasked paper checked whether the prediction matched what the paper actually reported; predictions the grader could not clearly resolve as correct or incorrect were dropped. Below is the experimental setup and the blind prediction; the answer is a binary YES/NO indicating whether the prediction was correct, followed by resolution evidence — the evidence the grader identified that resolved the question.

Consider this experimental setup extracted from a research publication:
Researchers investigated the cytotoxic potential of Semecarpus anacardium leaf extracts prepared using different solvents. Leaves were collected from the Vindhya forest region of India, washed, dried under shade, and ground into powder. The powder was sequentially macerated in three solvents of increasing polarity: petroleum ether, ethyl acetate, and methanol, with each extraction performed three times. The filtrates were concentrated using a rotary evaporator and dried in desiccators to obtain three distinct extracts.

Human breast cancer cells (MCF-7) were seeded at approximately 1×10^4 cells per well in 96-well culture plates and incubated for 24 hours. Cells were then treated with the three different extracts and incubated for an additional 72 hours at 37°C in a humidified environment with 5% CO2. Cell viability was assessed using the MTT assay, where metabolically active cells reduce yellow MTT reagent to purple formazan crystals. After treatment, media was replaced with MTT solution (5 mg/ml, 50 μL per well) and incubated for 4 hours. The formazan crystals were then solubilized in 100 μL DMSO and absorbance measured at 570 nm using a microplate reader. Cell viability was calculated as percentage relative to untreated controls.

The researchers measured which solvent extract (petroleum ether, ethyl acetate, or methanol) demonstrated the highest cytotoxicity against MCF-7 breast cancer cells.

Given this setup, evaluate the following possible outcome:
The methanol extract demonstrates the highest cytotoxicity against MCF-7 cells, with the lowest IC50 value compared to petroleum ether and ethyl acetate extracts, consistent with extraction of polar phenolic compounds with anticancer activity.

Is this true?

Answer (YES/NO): NO